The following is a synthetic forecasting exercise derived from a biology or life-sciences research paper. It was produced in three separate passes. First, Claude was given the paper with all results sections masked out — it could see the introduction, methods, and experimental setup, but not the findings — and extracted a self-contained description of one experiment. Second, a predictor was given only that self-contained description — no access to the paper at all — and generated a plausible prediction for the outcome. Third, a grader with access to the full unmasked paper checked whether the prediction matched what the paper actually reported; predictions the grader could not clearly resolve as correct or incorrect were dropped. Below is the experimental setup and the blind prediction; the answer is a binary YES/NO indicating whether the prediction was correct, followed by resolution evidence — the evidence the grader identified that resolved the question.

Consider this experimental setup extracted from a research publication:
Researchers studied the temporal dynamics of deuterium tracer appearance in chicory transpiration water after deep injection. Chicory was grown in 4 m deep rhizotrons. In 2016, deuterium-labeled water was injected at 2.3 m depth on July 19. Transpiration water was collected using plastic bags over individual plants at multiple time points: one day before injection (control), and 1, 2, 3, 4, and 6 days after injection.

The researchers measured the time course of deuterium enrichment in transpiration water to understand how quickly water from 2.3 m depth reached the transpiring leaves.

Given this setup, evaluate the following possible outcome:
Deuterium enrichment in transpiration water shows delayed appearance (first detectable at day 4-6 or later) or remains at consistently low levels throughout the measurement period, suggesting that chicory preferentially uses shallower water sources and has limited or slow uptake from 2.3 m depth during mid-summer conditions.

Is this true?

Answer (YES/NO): NO